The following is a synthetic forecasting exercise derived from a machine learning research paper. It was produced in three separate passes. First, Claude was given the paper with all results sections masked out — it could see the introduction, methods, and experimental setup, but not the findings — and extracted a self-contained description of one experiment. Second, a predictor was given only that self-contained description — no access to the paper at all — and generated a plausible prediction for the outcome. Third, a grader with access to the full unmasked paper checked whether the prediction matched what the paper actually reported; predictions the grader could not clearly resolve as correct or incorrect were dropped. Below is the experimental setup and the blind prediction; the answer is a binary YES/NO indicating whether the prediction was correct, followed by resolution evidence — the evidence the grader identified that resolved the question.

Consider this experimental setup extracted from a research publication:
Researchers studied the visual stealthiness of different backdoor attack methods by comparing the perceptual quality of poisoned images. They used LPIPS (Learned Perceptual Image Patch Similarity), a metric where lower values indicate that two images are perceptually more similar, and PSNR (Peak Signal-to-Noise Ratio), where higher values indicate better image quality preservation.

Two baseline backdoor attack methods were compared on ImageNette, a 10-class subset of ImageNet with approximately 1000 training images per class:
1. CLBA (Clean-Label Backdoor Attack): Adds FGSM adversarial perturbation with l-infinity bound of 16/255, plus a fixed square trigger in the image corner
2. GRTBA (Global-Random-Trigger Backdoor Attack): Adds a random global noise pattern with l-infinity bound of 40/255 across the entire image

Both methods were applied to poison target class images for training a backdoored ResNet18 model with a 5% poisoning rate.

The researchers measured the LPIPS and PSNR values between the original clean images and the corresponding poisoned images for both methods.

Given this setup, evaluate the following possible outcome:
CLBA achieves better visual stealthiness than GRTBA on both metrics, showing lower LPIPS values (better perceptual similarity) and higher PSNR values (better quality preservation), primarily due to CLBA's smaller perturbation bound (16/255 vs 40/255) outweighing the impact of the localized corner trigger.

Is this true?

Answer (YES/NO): YES